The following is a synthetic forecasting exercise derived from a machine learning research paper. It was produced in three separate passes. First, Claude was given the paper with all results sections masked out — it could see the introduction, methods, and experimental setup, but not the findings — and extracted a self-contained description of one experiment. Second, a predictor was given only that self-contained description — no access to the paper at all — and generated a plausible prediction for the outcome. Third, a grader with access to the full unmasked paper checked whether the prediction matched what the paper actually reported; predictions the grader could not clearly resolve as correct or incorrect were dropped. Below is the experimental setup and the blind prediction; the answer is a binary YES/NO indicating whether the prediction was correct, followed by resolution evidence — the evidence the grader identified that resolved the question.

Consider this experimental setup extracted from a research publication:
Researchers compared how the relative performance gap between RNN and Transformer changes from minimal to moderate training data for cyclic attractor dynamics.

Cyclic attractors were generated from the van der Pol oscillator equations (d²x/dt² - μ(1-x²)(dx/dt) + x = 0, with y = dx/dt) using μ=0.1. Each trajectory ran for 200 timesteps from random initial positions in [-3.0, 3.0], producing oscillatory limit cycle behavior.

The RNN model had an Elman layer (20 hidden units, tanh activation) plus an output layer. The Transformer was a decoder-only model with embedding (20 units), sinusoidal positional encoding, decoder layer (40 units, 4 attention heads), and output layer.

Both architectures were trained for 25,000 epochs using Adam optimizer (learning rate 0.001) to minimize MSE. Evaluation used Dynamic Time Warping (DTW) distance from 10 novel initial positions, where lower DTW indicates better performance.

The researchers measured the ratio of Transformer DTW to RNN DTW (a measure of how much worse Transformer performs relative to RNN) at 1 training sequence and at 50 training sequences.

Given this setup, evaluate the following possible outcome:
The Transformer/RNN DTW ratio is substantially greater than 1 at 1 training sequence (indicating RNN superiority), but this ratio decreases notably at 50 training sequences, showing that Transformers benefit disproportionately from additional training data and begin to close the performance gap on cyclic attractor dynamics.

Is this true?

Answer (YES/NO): YES